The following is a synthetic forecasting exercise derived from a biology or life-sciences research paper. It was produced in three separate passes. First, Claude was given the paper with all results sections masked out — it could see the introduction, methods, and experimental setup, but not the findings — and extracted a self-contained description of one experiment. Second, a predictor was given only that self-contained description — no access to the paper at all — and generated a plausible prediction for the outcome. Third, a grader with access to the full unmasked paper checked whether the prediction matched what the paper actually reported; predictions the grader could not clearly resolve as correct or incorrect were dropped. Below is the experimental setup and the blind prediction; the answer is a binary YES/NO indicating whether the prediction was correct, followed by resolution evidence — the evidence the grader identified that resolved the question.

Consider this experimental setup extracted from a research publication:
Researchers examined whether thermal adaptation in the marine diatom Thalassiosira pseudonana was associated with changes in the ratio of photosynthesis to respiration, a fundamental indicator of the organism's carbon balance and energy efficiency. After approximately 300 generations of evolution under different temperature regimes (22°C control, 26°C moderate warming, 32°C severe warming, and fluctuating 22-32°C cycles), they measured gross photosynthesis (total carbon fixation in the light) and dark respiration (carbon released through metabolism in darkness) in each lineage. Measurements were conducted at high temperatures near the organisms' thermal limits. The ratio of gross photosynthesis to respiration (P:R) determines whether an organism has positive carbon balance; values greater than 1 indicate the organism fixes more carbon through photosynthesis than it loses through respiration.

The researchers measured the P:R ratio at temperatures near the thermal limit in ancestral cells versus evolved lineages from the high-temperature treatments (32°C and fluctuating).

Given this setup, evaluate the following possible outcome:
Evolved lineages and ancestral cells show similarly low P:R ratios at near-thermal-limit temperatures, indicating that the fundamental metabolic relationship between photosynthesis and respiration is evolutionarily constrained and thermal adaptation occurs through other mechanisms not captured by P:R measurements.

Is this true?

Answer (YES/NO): NO